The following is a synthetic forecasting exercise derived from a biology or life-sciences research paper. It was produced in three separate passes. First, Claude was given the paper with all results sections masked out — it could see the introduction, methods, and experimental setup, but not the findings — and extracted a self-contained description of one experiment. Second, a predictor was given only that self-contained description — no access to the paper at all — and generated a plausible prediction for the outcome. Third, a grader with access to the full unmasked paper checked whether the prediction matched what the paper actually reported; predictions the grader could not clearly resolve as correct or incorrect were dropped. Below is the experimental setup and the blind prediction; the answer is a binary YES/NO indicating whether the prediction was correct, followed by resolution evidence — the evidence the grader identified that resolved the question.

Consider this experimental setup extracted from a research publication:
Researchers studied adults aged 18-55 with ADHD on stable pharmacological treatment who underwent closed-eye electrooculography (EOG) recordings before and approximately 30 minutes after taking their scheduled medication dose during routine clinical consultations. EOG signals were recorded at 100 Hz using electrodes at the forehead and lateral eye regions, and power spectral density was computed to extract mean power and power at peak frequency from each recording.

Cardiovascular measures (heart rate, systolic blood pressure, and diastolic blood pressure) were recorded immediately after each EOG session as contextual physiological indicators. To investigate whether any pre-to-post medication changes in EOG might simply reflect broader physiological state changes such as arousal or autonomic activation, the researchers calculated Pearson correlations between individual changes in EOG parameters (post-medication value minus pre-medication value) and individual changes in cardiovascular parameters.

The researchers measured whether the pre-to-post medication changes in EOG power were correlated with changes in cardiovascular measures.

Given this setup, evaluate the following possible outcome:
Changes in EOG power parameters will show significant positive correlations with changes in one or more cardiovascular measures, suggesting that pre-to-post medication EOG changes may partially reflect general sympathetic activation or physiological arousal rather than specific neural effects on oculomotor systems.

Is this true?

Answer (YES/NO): NO